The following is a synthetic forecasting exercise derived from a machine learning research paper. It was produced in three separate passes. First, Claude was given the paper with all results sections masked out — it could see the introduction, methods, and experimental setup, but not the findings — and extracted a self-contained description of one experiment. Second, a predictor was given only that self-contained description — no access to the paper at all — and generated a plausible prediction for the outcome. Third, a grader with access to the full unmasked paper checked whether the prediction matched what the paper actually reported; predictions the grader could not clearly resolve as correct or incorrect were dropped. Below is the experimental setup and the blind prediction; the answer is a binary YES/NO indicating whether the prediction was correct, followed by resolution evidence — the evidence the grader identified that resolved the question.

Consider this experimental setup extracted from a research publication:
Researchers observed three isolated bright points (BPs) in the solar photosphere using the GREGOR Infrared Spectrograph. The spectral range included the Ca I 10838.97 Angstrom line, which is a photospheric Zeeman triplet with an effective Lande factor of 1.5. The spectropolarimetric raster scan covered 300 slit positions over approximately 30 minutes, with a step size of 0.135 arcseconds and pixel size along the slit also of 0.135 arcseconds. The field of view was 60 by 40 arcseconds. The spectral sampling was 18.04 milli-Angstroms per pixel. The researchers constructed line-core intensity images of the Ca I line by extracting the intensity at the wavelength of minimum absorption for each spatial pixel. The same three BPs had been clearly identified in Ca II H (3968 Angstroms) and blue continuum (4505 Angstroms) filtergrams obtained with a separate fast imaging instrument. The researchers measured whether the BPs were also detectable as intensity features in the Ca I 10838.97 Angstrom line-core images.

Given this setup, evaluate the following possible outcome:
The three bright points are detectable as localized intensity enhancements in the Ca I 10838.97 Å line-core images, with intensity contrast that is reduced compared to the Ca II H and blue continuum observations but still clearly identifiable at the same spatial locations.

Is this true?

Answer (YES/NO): NO